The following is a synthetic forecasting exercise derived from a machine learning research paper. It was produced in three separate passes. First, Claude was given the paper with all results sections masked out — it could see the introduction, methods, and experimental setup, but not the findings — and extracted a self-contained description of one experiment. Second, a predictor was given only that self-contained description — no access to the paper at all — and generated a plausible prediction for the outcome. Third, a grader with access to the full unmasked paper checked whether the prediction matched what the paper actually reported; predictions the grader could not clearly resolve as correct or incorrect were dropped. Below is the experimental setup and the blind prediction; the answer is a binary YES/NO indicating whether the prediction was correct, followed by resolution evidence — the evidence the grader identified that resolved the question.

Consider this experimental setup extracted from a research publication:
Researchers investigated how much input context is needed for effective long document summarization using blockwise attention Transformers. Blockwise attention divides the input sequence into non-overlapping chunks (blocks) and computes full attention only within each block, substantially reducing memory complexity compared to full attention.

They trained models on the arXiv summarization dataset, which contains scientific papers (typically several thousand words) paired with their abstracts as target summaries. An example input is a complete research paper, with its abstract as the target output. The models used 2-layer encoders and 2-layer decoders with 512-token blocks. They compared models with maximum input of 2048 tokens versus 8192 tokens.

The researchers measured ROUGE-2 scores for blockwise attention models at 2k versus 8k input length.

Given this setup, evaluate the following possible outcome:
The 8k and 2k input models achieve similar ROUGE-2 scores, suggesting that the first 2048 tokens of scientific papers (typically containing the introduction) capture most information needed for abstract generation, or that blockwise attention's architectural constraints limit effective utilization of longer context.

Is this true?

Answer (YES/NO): NO